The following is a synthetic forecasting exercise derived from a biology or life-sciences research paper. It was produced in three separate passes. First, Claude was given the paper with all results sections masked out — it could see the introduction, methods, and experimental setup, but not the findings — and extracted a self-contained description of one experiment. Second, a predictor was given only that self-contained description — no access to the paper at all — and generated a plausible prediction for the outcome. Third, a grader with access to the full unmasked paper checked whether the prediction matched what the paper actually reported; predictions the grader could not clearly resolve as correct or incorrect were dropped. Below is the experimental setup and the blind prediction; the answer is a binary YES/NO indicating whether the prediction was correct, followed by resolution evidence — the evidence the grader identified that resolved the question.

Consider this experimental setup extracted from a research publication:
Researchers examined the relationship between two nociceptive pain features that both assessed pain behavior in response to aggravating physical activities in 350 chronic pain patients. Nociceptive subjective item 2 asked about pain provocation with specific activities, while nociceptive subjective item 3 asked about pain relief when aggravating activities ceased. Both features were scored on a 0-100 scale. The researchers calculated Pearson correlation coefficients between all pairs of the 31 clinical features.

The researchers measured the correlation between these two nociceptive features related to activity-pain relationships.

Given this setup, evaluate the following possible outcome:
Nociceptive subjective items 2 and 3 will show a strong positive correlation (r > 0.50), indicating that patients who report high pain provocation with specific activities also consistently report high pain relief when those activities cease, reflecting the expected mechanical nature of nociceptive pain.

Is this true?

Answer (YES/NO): YES